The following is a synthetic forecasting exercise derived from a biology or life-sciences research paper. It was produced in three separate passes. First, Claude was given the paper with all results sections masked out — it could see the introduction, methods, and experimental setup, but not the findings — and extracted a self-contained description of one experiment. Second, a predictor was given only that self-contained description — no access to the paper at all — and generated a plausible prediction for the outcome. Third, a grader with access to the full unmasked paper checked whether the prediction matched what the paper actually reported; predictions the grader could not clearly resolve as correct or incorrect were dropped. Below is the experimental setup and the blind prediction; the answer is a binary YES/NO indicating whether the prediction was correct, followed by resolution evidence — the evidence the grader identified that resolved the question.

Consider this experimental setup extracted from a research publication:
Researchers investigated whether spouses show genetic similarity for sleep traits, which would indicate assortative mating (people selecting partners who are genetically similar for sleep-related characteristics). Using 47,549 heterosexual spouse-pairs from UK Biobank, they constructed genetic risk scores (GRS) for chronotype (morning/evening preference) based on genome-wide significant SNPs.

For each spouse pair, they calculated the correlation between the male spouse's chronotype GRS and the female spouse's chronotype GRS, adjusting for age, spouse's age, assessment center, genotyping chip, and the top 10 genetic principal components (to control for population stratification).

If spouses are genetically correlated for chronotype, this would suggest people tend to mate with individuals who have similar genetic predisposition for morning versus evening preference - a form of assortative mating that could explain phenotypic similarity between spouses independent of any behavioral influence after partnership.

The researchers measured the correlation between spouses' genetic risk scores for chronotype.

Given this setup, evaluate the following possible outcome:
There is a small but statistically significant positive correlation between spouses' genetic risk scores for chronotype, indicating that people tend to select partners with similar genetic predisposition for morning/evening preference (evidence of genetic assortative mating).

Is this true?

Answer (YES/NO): NO